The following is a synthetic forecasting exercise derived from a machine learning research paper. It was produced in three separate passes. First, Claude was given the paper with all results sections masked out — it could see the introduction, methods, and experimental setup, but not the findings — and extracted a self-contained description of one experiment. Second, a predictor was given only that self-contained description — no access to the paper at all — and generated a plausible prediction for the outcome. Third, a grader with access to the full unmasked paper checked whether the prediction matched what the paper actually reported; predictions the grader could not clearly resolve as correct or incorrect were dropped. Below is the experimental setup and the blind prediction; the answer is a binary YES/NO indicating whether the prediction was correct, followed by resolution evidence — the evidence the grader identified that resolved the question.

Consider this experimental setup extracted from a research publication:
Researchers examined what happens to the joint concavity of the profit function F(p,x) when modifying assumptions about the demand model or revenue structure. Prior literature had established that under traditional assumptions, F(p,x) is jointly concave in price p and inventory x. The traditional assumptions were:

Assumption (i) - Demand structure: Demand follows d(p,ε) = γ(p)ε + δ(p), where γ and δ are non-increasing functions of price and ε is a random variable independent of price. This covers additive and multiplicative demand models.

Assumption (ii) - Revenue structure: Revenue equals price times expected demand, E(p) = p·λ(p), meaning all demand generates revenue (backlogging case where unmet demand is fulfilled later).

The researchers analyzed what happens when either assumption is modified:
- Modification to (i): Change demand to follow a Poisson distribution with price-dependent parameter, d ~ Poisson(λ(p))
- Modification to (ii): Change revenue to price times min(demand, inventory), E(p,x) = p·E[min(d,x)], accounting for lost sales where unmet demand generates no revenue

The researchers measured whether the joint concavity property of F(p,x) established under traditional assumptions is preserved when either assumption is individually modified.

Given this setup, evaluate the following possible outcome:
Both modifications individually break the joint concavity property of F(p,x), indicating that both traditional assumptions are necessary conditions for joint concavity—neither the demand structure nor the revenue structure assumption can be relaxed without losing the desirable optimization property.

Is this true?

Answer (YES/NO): YES